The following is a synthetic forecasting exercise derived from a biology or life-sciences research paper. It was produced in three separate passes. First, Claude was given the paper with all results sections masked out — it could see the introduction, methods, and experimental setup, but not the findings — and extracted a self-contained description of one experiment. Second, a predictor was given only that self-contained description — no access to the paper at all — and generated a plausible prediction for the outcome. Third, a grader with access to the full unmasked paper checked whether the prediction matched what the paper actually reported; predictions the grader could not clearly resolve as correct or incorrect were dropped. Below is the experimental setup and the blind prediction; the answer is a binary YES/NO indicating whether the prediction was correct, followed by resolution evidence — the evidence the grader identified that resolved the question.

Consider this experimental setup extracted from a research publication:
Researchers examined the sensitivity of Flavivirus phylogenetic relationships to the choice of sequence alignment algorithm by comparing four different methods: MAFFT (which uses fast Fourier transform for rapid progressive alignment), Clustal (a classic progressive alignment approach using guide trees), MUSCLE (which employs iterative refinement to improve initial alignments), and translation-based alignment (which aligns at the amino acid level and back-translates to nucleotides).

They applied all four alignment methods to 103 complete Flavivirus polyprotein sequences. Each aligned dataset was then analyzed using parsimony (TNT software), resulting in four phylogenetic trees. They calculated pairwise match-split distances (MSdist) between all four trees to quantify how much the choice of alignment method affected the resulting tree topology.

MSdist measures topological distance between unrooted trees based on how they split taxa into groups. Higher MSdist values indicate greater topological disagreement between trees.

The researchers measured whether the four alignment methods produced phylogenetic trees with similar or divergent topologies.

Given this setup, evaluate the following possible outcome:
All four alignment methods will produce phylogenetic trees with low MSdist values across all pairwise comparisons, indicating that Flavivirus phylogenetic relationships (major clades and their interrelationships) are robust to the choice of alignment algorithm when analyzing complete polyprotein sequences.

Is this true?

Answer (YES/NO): YES